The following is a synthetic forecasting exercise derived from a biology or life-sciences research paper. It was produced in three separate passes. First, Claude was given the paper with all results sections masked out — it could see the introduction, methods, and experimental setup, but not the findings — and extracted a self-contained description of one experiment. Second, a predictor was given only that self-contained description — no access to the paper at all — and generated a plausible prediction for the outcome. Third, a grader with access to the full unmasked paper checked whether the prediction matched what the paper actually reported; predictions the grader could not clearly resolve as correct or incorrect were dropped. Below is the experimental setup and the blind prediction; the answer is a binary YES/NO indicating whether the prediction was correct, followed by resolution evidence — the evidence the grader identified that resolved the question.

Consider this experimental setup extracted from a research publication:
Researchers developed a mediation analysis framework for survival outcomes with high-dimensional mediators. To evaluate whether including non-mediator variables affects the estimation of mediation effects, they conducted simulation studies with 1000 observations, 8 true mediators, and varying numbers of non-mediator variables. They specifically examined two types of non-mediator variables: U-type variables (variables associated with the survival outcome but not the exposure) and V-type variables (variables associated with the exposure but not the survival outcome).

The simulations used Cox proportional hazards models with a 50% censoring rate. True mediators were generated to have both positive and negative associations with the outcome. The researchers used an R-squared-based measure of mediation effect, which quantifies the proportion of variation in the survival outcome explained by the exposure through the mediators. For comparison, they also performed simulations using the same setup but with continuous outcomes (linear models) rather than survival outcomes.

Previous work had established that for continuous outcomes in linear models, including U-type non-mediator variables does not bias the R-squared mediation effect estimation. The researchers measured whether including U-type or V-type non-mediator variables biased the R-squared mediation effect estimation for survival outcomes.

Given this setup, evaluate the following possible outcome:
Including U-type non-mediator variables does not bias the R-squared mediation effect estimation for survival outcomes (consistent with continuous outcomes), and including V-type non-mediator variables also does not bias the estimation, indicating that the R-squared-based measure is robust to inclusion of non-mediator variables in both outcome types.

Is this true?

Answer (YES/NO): NO